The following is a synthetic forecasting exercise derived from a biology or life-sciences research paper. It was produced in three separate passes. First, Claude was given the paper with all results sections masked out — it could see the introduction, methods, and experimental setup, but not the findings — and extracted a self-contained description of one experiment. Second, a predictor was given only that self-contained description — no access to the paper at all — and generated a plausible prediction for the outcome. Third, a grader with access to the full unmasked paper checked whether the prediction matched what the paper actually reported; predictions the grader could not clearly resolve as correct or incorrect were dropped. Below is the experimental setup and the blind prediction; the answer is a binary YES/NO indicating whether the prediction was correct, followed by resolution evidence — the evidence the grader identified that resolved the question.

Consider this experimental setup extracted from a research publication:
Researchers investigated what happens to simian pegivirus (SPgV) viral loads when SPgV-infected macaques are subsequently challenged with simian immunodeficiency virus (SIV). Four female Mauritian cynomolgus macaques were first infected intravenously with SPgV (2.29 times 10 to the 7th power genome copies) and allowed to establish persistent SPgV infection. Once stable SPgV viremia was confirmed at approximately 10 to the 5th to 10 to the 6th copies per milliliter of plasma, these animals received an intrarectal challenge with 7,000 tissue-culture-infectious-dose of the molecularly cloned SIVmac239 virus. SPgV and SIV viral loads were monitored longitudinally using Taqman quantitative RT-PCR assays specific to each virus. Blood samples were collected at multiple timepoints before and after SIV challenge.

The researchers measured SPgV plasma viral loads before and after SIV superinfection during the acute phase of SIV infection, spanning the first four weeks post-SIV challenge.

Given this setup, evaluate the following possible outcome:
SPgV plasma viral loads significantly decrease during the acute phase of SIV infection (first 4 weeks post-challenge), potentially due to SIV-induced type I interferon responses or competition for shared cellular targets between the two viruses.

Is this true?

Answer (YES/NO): YES